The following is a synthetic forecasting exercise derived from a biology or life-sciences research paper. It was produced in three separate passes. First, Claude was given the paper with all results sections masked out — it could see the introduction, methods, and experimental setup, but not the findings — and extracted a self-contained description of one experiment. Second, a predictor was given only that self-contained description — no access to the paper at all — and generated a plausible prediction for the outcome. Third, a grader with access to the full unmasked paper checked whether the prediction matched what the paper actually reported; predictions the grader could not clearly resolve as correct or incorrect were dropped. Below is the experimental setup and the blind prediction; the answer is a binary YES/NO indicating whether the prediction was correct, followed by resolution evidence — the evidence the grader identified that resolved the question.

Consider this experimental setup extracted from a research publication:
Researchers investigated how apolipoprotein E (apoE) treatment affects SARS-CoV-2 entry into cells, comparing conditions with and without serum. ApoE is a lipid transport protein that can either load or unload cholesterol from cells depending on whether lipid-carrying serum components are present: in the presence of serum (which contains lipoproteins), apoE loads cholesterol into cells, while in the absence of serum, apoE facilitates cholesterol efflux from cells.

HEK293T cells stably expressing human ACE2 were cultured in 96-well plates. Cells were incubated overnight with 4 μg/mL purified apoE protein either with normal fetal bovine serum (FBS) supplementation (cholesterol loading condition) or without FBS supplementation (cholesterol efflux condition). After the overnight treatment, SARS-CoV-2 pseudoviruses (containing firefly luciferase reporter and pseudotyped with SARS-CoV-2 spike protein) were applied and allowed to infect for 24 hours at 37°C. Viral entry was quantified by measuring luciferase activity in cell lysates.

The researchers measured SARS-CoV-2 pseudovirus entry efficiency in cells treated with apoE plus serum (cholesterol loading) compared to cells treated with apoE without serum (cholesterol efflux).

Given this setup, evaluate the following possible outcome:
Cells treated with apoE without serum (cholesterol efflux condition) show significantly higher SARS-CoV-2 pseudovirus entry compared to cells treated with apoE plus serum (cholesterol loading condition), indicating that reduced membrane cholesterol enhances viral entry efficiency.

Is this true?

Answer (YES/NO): NO